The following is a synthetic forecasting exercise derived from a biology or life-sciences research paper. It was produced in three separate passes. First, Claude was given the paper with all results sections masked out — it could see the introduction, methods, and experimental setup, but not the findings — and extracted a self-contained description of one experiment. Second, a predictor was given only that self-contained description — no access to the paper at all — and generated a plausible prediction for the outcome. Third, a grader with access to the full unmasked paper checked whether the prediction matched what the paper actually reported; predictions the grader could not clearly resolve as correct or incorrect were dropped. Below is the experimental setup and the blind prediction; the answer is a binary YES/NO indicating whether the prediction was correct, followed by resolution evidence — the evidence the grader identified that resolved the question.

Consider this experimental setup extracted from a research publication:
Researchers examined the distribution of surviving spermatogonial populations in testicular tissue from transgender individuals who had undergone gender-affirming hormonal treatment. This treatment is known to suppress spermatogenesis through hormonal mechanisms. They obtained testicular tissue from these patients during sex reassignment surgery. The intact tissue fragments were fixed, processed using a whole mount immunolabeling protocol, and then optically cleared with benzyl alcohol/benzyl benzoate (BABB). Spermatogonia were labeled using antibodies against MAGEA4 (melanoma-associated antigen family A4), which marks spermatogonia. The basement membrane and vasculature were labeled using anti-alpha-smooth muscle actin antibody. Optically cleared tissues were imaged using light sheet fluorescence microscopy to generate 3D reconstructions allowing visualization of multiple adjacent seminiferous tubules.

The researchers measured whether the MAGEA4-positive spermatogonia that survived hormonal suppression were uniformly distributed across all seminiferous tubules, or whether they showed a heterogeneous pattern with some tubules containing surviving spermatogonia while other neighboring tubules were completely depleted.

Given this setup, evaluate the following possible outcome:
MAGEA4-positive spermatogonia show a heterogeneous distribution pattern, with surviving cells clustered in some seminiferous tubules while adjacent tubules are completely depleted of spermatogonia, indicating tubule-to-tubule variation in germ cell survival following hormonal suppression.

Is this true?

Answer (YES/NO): YES